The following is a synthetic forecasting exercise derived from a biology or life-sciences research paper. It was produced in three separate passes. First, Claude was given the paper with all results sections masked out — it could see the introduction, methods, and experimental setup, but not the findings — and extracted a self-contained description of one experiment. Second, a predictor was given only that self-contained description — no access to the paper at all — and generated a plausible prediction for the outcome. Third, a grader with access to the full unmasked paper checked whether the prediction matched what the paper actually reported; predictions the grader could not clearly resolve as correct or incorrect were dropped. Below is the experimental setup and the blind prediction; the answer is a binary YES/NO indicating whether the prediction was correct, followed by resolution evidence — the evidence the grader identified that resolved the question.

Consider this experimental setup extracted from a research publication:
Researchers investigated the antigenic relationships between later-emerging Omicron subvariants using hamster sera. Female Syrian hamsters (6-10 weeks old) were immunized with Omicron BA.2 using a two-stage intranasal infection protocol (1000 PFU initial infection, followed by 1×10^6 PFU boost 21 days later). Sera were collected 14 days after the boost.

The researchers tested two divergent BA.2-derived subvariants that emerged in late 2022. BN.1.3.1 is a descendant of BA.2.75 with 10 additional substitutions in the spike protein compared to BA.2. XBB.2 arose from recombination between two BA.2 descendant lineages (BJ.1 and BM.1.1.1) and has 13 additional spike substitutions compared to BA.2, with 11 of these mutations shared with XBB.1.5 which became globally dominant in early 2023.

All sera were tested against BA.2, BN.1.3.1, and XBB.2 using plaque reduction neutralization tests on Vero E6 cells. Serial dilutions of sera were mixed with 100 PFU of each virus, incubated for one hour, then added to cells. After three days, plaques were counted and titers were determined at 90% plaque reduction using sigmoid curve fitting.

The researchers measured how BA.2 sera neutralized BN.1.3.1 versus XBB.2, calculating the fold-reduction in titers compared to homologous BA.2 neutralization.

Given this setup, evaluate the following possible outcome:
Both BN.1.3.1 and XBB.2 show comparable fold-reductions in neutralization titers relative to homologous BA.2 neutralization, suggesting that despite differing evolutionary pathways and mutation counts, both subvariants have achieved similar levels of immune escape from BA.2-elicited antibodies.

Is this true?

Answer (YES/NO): YES